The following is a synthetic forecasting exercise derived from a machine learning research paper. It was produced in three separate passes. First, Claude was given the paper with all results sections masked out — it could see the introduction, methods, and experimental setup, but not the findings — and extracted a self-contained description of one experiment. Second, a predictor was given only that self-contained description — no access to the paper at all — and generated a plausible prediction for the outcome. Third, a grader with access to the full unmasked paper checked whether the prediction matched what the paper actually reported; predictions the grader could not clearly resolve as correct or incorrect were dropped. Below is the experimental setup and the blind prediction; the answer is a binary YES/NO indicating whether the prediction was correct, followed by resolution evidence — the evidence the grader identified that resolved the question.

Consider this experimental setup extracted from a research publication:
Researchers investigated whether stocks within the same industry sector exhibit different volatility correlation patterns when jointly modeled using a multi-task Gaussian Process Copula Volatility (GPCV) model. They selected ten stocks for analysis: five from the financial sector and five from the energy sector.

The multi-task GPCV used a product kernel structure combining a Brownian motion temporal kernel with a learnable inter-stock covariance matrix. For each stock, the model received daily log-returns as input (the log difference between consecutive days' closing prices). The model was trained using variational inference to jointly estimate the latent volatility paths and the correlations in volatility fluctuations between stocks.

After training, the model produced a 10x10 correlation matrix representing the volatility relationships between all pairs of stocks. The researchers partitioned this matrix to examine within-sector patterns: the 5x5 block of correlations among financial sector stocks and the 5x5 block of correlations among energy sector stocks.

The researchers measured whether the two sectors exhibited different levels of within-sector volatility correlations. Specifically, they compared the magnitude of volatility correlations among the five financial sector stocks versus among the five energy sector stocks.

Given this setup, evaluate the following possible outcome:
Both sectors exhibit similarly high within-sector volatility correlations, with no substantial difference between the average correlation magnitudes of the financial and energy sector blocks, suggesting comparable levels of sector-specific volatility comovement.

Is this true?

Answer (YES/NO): NO